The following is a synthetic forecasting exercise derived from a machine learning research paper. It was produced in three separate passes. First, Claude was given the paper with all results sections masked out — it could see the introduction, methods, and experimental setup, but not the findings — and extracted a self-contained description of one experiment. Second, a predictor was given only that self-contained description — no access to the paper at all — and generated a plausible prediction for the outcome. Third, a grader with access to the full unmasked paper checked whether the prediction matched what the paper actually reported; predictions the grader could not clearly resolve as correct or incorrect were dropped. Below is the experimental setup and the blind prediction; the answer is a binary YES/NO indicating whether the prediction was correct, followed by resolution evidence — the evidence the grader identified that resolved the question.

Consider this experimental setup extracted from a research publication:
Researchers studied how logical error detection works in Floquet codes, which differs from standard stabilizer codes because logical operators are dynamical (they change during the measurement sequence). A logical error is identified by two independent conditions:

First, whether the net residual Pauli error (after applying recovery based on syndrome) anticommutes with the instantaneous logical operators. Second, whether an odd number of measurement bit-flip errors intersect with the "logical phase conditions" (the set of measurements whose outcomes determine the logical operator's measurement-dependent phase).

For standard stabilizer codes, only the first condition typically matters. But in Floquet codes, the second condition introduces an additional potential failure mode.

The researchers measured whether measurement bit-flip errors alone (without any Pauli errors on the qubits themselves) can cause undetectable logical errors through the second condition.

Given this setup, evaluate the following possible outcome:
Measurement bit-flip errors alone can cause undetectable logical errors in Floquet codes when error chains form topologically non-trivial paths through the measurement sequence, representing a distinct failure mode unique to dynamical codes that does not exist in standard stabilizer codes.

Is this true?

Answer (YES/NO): YES